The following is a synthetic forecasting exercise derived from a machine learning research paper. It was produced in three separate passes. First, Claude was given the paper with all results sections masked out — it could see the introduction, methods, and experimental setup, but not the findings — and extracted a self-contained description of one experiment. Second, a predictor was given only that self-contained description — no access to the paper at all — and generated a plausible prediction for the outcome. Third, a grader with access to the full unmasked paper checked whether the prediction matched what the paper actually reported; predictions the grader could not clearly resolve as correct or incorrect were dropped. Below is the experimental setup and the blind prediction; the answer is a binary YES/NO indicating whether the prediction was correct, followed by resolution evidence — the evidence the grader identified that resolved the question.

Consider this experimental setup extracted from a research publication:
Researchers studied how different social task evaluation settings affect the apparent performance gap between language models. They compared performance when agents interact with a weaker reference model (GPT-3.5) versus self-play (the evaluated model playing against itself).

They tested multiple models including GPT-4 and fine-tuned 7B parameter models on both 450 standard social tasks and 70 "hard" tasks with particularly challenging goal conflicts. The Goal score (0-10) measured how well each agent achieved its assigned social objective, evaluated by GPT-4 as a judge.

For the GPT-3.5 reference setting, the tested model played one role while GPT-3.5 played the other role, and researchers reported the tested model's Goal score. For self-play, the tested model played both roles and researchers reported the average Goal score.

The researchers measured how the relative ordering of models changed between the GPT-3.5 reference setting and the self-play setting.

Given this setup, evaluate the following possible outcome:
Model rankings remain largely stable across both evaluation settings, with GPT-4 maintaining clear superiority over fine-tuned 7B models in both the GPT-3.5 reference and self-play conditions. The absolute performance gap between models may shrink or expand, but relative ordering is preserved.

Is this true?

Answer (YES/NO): NO